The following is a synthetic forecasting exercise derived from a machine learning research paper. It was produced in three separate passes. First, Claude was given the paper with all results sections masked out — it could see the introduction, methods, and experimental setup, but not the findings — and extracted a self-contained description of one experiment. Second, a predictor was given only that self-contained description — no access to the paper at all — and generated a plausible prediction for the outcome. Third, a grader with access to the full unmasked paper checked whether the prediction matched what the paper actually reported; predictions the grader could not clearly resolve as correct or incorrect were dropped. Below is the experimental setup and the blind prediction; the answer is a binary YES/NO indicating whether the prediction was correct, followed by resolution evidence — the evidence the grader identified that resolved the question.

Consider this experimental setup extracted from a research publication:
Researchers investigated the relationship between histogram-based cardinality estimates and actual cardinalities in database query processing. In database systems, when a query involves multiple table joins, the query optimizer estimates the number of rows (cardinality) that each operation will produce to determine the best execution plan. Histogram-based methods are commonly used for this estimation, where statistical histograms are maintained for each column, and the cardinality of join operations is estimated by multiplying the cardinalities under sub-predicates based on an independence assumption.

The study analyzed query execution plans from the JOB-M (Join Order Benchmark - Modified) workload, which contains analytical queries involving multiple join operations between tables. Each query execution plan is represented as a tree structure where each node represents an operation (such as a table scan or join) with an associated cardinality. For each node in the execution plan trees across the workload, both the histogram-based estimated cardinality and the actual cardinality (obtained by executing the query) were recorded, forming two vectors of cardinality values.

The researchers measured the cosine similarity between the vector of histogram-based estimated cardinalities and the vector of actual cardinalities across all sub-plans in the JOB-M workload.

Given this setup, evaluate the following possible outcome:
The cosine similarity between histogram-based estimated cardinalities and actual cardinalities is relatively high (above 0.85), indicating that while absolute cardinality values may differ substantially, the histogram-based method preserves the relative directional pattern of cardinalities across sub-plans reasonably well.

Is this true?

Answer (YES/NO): YES